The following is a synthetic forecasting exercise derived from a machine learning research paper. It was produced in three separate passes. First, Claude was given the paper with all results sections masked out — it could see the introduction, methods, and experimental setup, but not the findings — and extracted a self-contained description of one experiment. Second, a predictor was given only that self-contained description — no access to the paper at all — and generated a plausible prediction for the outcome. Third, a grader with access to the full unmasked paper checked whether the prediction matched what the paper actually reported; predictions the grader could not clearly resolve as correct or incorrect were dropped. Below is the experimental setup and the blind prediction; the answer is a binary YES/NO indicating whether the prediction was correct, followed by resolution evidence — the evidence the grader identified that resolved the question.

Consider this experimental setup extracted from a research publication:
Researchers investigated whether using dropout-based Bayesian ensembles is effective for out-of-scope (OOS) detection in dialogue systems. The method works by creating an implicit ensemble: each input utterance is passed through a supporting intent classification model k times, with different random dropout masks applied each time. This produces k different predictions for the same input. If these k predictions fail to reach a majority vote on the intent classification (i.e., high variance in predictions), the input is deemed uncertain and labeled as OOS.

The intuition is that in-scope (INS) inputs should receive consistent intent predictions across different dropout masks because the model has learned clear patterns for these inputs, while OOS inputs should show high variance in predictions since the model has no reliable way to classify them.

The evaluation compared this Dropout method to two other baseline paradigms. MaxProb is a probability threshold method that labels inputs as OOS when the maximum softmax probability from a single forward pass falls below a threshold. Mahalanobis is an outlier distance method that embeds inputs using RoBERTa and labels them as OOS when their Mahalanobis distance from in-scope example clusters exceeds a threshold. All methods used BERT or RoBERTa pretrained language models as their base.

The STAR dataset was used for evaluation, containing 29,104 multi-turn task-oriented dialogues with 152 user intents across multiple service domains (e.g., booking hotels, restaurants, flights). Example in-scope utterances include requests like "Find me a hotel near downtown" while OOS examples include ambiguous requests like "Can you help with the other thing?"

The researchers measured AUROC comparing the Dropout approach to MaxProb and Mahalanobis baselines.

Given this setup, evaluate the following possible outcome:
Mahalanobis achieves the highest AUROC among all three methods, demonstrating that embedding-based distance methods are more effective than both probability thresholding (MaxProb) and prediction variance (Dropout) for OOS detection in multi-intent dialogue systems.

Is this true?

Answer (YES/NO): YES